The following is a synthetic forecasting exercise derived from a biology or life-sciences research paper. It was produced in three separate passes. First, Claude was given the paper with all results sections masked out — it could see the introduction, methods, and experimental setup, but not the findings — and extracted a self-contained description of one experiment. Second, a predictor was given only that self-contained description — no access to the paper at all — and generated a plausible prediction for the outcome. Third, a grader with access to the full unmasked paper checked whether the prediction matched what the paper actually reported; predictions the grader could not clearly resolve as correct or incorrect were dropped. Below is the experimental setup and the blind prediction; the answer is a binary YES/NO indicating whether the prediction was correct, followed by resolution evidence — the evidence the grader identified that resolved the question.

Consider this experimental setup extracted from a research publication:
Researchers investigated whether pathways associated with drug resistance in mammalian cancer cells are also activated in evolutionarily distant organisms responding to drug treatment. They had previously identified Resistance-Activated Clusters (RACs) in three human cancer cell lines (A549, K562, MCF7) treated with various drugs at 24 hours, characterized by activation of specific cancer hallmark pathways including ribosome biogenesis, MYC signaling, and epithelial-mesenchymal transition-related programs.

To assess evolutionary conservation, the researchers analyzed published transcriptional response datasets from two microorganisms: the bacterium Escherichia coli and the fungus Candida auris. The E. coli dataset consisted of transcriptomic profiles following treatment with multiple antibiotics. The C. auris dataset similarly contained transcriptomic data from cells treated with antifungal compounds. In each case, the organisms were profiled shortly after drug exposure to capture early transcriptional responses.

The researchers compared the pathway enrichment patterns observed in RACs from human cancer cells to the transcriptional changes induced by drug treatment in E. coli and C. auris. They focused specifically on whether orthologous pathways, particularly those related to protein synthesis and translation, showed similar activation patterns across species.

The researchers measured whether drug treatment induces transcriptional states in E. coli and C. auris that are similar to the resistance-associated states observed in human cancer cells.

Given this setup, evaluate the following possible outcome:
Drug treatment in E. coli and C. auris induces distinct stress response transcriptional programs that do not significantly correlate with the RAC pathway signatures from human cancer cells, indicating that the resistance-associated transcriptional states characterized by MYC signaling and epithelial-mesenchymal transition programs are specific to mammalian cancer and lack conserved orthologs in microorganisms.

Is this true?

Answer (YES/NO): NO